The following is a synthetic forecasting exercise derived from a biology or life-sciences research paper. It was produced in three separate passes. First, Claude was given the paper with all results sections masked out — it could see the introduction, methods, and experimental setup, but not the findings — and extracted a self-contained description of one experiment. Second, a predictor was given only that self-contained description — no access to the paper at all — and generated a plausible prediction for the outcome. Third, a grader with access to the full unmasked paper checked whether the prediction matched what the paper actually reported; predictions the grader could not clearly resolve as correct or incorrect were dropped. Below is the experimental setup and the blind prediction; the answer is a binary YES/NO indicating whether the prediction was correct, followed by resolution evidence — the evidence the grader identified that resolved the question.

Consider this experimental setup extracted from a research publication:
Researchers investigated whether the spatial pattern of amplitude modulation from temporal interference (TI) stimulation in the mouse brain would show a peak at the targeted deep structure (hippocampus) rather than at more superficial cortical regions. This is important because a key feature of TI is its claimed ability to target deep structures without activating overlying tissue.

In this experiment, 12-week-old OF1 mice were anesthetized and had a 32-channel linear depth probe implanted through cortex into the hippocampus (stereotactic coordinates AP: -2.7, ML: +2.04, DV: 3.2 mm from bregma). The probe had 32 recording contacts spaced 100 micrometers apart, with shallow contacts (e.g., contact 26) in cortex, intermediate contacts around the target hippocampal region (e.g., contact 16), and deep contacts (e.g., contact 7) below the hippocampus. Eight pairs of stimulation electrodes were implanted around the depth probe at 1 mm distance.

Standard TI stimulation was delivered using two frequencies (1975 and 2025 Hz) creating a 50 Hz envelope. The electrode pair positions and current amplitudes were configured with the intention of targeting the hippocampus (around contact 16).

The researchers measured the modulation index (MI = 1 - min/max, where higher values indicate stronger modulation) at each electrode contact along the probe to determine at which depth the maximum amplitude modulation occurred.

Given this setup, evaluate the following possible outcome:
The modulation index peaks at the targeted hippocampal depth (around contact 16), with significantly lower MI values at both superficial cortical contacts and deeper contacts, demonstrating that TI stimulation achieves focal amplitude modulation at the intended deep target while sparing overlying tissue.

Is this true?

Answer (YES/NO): NO